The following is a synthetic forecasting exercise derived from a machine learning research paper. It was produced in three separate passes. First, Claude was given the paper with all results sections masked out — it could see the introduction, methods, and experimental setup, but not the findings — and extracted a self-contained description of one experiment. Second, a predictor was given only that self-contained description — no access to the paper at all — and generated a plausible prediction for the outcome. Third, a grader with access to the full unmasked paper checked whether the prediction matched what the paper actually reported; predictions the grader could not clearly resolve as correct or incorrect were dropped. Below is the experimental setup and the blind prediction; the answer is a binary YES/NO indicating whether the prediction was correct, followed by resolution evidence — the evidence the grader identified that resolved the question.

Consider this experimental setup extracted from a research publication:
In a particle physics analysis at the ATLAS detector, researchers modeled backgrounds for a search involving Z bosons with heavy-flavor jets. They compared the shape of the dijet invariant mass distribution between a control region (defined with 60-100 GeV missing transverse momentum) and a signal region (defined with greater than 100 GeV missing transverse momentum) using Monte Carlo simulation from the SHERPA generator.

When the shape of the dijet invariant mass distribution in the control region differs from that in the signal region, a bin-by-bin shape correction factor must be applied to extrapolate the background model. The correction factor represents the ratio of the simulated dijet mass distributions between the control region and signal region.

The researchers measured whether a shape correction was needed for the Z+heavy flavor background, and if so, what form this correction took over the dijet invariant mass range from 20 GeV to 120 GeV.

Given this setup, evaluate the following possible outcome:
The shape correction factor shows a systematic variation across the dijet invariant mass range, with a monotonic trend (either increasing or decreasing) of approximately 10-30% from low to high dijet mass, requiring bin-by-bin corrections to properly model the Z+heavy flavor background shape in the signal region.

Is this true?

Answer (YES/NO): NO